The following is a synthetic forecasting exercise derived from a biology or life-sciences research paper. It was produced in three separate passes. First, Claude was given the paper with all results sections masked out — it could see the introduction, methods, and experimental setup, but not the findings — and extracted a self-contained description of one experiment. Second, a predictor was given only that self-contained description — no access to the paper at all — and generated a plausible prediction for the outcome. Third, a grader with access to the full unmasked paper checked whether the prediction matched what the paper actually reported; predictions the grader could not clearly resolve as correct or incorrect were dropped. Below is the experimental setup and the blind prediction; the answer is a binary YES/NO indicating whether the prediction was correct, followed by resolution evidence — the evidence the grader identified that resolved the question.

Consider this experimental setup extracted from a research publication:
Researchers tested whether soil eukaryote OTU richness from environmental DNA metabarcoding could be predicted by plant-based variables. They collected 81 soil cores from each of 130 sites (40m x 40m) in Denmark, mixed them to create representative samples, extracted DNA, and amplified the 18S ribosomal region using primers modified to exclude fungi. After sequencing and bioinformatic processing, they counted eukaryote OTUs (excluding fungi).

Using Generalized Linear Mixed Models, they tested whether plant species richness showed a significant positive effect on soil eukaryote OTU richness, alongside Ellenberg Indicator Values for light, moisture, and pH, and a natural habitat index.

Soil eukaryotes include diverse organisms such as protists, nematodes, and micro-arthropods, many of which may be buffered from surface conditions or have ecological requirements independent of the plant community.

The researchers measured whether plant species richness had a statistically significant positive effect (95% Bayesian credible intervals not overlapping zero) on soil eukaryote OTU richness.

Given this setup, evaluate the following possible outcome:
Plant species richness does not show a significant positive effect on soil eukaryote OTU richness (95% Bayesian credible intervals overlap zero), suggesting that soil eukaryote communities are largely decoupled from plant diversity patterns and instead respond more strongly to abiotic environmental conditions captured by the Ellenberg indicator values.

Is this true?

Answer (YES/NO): YES